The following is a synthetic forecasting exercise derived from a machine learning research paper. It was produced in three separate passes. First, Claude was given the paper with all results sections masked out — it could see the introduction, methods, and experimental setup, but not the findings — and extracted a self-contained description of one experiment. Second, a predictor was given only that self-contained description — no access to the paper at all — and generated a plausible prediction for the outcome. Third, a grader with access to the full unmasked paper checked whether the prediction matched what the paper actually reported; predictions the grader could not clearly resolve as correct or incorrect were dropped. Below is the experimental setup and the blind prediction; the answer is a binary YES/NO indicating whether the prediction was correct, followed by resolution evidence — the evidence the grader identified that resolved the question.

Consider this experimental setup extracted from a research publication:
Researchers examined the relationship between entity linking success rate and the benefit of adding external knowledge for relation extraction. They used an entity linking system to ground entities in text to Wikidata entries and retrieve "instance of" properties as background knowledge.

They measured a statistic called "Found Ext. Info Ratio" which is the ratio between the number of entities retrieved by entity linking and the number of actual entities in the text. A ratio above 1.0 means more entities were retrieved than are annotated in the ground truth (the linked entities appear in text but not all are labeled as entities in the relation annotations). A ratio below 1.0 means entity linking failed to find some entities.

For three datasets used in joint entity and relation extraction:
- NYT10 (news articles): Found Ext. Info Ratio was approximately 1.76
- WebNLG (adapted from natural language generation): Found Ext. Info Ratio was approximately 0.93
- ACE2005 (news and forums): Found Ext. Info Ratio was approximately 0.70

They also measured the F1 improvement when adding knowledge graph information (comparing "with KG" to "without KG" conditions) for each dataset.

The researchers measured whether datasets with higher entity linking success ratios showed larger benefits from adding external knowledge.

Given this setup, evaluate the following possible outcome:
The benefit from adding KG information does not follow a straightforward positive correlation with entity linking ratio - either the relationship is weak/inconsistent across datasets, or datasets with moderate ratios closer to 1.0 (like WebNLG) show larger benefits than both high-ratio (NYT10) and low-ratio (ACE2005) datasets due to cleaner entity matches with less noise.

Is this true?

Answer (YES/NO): YES